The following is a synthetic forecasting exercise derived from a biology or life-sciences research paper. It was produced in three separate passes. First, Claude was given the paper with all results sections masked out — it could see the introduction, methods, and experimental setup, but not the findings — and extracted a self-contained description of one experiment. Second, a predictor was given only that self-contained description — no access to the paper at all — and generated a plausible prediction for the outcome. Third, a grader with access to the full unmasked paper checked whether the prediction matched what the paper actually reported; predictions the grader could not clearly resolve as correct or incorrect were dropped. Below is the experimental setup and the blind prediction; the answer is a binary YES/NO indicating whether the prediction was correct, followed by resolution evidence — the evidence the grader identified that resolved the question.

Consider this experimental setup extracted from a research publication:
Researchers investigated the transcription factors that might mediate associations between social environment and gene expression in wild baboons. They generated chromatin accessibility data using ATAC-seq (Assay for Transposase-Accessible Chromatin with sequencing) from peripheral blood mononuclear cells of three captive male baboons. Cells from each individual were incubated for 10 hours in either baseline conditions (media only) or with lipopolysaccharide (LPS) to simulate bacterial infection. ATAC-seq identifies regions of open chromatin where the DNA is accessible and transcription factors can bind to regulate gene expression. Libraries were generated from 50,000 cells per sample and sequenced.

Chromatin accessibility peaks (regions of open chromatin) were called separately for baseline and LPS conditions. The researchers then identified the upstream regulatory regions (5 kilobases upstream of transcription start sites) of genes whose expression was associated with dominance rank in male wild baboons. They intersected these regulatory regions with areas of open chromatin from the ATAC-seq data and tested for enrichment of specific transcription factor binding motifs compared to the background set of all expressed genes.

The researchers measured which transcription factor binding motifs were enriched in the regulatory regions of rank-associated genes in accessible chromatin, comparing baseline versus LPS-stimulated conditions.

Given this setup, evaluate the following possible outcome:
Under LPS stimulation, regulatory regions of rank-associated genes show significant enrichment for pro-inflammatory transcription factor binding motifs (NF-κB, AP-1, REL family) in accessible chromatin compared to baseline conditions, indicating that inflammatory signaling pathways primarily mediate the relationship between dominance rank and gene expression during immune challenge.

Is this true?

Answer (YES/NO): NO